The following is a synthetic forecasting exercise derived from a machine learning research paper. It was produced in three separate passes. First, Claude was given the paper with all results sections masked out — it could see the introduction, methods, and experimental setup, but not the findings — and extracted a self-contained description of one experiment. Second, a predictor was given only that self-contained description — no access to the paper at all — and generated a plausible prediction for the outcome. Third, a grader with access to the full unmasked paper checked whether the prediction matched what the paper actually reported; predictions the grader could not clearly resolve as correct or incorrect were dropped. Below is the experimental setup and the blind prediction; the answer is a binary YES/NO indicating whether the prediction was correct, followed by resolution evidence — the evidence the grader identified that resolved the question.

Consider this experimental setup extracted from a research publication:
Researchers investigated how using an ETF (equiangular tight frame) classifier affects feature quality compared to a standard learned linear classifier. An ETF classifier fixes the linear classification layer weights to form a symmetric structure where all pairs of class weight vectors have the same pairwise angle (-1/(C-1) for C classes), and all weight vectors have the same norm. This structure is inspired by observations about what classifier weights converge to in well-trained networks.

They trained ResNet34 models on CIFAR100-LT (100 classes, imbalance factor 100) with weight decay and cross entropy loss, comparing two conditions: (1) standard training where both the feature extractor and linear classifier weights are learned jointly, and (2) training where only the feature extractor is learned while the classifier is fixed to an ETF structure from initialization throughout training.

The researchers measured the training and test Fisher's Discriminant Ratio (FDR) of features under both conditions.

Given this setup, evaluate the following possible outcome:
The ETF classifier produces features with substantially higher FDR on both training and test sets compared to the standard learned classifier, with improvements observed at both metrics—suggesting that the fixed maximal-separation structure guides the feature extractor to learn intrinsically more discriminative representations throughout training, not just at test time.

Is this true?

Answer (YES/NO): YES